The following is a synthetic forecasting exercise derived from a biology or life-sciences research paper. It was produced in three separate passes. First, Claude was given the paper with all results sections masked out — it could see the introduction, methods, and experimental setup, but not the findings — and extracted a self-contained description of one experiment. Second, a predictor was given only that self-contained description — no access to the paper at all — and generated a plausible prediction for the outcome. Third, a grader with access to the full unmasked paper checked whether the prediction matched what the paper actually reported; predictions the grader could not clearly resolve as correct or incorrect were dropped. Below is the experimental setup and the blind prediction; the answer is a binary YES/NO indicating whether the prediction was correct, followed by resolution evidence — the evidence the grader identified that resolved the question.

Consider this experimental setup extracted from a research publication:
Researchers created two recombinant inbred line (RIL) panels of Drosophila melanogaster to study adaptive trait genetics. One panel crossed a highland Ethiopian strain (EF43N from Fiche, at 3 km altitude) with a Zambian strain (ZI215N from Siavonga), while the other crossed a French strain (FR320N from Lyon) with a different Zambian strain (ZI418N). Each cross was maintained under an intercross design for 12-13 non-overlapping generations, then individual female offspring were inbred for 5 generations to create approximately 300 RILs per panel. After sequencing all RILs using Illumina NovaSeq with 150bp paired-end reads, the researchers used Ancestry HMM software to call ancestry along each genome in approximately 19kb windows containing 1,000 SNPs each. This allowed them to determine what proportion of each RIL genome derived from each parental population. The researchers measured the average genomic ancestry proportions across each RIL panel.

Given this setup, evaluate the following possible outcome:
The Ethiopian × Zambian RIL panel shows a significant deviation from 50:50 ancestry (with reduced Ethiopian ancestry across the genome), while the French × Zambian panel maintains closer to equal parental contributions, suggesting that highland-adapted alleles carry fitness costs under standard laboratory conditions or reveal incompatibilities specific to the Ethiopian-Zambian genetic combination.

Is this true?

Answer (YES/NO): NO